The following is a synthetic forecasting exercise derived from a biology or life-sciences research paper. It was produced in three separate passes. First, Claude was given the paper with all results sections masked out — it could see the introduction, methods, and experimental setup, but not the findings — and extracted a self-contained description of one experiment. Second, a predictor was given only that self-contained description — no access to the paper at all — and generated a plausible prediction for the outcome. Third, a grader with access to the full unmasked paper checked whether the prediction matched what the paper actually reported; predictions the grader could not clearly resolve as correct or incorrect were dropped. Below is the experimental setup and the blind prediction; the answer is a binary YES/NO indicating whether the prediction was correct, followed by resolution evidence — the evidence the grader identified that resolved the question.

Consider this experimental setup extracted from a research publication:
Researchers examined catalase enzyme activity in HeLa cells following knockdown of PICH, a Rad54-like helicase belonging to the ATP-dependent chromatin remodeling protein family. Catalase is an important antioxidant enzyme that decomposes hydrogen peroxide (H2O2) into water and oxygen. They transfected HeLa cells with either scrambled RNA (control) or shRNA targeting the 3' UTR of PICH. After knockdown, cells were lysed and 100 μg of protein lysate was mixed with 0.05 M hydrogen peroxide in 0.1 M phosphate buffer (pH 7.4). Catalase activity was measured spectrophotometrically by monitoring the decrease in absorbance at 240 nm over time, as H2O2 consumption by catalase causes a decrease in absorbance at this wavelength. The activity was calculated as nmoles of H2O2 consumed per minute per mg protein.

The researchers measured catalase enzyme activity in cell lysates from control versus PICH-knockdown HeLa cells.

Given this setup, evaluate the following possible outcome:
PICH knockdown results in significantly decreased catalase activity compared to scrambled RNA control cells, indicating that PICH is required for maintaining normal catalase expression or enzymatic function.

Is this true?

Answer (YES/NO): YES